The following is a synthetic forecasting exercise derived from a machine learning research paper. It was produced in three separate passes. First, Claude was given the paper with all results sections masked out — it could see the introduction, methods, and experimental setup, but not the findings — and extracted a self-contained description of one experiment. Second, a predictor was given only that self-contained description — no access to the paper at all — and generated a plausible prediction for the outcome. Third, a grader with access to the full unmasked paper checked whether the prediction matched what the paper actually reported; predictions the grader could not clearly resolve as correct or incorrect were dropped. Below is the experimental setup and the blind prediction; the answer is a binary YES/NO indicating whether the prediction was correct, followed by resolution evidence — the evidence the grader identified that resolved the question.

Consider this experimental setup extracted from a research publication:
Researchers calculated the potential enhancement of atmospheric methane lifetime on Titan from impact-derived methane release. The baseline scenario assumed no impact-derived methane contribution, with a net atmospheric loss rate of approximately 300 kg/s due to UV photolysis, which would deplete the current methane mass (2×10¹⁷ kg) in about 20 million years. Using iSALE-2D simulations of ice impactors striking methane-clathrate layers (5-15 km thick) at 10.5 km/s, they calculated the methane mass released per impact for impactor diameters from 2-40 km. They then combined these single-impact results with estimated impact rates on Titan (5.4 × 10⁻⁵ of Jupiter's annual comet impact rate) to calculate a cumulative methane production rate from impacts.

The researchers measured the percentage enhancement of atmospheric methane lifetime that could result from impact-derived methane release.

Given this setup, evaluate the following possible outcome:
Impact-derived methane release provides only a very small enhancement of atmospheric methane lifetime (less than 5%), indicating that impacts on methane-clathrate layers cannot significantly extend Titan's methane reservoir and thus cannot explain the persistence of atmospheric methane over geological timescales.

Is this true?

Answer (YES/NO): YES